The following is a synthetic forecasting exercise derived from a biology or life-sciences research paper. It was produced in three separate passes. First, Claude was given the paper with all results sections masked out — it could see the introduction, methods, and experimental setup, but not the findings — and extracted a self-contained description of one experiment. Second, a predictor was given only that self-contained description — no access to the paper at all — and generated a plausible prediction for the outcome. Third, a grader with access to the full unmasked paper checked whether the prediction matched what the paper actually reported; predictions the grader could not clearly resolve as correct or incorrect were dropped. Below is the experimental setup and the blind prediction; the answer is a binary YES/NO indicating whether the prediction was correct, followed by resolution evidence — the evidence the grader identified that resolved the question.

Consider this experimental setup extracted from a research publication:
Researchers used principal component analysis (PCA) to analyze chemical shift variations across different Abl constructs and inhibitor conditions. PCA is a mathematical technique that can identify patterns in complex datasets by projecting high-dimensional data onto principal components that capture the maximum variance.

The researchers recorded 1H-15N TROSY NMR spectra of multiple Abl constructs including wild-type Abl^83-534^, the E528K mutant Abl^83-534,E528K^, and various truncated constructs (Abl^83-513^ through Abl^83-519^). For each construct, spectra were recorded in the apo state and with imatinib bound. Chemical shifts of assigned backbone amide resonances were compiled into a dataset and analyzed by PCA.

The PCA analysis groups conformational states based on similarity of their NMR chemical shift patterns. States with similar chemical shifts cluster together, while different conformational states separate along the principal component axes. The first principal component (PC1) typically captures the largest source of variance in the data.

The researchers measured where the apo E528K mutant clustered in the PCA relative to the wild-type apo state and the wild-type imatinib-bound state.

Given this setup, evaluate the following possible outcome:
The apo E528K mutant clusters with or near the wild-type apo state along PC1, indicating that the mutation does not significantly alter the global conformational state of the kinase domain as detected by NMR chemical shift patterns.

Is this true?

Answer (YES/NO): NO